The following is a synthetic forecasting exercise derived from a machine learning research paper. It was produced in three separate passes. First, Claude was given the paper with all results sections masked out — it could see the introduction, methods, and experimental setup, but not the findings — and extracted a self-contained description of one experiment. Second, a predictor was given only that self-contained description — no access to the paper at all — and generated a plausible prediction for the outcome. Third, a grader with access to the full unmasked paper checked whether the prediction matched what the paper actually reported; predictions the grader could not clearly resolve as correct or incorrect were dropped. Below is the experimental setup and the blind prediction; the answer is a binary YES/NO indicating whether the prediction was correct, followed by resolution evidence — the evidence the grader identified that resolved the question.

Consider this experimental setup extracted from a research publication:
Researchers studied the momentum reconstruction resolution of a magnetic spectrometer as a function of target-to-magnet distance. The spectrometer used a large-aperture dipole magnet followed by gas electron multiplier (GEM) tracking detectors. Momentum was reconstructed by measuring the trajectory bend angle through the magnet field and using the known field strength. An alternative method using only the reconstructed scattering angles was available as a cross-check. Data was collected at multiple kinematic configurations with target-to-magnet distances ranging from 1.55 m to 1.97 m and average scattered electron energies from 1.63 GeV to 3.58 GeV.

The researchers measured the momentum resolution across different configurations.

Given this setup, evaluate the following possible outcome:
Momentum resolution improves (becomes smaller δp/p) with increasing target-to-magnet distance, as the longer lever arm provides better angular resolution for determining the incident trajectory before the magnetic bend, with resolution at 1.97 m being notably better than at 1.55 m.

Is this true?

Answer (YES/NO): NO